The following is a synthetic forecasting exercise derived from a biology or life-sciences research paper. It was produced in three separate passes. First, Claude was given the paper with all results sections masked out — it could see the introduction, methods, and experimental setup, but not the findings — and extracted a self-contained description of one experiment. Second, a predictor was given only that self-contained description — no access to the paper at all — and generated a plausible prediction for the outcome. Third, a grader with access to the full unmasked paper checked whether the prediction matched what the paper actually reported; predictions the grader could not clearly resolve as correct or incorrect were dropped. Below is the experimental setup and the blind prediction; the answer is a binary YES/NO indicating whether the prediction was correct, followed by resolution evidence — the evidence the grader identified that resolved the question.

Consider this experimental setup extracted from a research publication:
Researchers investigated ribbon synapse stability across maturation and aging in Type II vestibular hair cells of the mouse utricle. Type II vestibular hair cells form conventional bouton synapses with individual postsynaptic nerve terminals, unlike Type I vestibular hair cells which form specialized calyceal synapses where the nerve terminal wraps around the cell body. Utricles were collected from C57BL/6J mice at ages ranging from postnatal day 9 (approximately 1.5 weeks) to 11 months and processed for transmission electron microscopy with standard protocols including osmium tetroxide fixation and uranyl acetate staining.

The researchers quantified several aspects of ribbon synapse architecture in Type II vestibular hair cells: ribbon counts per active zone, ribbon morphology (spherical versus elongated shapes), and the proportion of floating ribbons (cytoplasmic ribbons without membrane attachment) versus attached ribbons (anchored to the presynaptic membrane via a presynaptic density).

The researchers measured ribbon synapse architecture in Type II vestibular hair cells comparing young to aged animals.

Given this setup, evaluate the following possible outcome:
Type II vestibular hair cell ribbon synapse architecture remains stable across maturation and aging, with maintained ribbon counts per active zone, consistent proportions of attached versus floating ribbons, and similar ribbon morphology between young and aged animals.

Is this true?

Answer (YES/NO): YES